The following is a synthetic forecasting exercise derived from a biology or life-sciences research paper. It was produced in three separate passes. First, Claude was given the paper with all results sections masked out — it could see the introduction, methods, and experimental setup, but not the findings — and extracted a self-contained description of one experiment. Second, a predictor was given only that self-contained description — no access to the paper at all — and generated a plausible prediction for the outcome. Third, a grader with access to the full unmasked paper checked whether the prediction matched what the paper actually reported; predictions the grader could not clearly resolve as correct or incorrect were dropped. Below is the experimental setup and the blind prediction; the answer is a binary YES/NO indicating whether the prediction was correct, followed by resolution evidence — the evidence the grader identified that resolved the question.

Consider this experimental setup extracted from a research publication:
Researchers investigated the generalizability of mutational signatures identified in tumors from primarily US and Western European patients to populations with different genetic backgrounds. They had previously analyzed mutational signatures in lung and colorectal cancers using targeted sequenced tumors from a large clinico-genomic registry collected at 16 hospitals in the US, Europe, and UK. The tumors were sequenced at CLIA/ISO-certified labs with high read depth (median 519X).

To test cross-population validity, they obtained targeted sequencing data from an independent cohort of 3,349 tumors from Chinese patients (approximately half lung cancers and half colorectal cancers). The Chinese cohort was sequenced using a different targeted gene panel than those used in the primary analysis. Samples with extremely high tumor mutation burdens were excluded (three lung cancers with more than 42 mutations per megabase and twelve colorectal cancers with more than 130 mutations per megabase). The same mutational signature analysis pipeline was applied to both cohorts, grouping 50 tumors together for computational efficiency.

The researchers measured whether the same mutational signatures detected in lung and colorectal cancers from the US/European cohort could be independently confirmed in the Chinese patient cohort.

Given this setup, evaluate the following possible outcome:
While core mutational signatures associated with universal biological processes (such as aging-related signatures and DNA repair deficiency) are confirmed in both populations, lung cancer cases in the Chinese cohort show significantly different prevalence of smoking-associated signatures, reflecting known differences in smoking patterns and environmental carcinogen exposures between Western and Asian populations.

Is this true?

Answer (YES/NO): NO